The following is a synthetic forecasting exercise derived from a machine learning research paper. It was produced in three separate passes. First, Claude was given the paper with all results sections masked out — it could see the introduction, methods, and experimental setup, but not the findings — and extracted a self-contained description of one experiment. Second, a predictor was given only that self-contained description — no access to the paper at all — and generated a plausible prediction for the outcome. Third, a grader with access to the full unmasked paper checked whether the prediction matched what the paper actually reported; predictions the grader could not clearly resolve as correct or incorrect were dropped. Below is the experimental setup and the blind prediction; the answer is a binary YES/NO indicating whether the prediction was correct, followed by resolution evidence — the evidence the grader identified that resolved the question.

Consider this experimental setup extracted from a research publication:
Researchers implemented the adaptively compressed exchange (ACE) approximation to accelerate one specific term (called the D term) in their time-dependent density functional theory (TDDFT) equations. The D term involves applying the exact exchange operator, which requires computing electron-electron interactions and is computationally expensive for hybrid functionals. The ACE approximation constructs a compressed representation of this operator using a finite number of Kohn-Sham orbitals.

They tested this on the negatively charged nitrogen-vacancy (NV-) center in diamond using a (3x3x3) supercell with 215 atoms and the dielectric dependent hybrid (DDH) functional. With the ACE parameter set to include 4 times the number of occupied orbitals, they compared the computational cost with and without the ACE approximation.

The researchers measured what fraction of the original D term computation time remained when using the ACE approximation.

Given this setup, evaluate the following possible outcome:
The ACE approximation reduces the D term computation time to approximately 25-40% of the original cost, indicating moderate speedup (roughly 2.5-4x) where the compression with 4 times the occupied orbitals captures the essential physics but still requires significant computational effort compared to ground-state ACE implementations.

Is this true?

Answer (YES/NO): NO